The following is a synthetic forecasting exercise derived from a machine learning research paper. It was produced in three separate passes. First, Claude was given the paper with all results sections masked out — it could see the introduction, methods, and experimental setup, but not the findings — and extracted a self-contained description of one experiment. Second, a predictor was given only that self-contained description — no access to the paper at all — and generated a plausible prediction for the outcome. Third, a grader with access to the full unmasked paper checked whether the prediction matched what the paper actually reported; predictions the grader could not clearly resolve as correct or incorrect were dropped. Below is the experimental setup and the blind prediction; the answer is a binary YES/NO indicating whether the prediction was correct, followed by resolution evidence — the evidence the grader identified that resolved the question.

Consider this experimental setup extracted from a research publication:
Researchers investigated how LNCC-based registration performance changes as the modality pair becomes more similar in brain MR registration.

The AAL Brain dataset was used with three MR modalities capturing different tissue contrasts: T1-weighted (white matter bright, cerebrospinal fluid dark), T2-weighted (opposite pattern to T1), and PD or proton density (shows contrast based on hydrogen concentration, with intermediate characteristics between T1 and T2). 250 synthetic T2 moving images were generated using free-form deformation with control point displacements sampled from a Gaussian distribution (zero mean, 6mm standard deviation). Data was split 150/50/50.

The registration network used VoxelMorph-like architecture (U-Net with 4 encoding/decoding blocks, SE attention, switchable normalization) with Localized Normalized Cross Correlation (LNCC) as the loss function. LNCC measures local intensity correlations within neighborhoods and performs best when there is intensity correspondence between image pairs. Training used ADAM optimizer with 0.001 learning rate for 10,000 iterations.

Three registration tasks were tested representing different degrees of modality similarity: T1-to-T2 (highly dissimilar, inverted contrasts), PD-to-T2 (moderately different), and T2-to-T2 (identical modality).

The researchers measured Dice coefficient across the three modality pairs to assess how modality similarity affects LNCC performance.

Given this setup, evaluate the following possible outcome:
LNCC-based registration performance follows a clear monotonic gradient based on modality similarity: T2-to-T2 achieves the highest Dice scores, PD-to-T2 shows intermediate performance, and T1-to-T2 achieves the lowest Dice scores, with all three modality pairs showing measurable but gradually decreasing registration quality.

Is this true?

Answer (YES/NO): YES